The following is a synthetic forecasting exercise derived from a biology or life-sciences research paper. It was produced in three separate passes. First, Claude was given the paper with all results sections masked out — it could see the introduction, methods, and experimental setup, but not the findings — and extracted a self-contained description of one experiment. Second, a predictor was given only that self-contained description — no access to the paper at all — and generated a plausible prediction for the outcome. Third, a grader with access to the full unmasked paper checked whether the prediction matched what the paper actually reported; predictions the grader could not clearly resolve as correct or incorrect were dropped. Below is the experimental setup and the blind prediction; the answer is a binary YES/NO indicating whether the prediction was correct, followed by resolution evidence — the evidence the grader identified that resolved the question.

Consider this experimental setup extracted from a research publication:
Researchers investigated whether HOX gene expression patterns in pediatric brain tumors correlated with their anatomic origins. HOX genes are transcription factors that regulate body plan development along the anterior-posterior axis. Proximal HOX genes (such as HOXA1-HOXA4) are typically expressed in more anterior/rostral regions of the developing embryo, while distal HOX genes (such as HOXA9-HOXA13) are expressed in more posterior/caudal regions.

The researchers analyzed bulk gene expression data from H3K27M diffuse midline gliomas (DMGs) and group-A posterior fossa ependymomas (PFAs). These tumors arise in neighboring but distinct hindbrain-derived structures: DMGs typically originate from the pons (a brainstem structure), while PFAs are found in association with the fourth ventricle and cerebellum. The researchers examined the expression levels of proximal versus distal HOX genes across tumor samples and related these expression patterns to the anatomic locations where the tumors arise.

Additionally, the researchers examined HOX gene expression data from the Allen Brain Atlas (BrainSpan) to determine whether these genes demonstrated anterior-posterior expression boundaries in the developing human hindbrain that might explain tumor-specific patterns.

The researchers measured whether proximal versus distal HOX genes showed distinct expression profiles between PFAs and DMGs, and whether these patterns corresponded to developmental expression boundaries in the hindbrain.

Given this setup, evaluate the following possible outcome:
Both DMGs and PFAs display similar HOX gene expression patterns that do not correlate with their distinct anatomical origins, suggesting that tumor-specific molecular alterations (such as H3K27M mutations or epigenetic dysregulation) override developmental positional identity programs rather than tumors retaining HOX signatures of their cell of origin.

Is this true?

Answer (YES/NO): NO